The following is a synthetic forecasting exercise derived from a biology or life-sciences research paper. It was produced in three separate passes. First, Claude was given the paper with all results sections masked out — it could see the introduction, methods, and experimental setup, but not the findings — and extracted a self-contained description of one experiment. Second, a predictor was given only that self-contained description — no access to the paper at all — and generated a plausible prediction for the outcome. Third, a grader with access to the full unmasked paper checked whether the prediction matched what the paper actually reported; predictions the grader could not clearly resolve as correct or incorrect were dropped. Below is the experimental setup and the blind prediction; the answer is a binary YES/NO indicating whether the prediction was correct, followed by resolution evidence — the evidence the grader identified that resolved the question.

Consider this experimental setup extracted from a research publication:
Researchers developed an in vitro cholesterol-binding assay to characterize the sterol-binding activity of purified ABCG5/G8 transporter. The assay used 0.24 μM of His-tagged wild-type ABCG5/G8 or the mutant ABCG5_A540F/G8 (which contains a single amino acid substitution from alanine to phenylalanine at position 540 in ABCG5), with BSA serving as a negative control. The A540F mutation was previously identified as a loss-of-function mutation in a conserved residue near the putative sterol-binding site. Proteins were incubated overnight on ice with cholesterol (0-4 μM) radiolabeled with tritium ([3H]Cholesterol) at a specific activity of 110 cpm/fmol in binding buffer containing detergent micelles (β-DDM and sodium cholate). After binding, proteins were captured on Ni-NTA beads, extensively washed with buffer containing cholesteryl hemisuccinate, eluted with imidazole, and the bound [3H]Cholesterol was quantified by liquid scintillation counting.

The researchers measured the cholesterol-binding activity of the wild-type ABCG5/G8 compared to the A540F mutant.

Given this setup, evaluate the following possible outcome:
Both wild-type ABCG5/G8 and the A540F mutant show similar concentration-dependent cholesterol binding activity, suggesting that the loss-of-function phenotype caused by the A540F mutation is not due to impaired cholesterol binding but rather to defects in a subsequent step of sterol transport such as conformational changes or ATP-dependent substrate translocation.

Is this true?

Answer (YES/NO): NO